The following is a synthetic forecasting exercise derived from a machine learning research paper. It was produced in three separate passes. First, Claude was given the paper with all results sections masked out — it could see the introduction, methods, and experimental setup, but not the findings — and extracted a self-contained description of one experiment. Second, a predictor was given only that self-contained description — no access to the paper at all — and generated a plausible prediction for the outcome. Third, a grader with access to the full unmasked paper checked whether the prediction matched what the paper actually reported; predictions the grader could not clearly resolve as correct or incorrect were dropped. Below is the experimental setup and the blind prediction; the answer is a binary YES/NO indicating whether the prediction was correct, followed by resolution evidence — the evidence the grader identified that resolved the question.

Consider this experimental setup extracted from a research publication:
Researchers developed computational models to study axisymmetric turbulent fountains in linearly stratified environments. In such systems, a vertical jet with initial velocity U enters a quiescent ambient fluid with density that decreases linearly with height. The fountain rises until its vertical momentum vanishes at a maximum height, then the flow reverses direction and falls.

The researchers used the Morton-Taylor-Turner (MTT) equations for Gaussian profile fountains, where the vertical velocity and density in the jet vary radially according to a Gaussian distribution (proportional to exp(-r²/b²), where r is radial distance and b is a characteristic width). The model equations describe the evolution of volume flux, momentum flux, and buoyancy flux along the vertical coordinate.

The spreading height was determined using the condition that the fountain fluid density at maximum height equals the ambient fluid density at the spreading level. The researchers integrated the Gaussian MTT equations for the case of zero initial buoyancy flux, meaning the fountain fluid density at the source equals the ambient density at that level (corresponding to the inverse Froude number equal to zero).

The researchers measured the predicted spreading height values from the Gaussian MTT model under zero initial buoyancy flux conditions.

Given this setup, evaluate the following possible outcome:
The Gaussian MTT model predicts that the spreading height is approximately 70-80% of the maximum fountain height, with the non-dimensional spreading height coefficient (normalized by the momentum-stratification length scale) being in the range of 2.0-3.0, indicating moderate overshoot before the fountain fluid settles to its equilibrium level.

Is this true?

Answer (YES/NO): NO